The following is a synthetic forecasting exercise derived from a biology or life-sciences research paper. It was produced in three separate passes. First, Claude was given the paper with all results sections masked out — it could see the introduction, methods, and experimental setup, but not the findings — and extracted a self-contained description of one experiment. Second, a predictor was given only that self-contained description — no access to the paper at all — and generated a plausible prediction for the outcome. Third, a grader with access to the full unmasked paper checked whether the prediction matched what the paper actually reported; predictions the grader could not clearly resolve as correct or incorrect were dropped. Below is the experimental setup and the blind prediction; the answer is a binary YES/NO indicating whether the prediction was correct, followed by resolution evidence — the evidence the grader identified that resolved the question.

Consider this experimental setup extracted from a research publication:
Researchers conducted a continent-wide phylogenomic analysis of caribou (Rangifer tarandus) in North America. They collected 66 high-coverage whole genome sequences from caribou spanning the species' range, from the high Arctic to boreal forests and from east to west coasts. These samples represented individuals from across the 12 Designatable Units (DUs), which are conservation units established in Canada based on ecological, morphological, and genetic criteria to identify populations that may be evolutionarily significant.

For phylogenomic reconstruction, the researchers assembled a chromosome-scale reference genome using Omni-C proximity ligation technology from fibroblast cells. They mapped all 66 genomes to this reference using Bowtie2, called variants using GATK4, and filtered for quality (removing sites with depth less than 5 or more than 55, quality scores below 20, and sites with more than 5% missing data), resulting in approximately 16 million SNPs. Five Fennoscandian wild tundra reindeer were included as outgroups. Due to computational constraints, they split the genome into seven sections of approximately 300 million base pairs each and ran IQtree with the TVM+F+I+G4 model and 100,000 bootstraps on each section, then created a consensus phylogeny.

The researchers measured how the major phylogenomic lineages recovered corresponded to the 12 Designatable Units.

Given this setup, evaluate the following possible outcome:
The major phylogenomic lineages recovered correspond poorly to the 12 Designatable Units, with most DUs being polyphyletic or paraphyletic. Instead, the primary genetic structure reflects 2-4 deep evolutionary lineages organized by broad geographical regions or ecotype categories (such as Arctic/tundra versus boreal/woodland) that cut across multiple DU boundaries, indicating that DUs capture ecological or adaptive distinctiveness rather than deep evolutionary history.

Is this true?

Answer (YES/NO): NO